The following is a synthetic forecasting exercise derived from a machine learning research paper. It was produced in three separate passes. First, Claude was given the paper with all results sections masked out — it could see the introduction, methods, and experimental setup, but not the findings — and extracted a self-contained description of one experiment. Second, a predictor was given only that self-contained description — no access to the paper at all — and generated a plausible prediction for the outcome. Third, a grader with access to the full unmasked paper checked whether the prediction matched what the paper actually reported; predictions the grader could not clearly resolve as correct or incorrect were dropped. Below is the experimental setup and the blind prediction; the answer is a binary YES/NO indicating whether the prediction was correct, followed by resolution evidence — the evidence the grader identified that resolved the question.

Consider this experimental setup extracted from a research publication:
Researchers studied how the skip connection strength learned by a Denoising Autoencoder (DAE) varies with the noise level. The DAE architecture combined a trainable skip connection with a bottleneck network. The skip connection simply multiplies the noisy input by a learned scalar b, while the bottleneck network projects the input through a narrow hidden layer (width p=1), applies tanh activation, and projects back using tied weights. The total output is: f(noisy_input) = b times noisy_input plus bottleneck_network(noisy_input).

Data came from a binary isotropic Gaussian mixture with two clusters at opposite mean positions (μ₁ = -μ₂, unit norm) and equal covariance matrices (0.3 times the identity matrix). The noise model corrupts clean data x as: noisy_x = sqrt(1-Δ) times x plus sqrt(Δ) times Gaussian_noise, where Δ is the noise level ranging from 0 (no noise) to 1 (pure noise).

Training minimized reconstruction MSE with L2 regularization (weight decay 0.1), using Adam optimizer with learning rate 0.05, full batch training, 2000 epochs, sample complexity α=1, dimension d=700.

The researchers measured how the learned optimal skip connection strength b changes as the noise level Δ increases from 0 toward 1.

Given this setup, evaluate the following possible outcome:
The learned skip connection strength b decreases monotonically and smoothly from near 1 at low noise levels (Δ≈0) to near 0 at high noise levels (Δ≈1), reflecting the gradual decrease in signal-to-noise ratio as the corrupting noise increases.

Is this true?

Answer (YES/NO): YES